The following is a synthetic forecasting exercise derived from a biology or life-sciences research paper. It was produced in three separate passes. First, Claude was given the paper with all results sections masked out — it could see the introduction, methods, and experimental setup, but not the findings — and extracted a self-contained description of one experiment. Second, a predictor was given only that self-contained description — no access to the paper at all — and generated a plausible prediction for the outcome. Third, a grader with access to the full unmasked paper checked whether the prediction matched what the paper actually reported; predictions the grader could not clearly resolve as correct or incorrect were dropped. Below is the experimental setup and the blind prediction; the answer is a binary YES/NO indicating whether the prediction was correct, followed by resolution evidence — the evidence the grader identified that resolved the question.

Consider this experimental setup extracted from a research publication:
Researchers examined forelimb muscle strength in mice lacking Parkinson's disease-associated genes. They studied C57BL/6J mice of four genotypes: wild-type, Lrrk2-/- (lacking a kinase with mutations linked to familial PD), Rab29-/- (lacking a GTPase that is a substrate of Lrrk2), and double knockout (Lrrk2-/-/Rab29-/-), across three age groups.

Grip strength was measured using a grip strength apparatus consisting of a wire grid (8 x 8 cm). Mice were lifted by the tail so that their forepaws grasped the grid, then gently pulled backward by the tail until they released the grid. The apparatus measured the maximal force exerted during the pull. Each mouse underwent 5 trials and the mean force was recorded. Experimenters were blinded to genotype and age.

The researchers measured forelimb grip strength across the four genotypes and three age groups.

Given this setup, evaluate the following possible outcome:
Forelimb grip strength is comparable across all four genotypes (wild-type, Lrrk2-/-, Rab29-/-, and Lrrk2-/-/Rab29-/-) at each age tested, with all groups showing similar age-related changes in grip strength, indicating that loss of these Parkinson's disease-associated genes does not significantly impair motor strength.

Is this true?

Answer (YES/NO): YES